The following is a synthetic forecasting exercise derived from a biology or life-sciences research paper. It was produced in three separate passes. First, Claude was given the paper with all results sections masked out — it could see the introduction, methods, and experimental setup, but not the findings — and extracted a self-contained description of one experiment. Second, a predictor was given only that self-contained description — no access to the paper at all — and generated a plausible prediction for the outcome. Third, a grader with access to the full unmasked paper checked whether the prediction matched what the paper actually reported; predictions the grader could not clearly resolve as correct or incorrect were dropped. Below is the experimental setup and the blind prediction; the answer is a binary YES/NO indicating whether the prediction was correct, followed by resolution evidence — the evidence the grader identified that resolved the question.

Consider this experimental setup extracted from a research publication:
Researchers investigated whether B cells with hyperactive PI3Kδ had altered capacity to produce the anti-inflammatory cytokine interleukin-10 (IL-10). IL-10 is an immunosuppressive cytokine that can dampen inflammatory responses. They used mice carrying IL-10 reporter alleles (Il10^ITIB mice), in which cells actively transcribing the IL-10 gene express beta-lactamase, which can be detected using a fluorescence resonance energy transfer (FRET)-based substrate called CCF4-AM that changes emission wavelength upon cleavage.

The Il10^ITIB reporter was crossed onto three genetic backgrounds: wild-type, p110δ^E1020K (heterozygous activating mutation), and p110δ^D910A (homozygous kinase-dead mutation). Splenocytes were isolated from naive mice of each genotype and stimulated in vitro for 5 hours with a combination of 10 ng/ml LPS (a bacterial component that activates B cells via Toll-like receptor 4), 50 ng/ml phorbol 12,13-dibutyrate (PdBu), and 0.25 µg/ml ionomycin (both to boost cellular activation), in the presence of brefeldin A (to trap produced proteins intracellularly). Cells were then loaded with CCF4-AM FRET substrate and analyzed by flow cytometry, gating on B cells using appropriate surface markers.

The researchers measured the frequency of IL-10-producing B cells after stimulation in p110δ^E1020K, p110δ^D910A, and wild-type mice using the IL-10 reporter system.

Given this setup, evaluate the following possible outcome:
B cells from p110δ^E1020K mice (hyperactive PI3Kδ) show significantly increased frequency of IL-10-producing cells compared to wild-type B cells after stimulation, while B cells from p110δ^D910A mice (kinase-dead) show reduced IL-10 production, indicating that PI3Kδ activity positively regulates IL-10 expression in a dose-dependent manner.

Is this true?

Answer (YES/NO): YES